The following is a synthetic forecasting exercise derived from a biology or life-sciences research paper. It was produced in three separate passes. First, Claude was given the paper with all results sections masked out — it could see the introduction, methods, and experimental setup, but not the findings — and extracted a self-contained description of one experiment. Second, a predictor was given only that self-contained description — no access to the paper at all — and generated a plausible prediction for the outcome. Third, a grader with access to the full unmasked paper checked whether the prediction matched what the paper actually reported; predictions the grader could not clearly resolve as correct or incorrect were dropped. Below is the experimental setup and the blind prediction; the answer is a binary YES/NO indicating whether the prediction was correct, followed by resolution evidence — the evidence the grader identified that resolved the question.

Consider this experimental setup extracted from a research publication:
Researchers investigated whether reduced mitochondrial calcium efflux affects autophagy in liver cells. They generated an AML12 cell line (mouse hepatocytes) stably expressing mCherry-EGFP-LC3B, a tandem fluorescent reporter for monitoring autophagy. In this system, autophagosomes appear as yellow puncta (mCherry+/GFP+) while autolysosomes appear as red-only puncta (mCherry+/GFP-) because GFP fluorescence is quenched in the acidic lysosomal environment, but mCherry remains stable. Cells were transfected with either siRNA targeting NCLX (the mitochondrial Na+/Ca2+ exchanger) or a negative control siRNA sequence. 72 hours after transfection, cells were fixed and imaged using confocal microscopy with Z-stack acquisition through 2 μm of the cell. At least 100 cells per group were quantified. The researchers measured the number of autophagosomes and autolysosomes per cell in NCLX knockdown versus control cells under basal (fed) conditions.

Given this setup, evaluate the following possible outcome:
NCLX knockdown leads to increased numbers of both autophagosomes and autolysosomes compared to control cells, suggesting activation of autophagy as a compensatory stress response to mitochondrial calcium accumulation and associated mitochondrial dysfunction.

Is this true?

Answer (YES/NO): NO